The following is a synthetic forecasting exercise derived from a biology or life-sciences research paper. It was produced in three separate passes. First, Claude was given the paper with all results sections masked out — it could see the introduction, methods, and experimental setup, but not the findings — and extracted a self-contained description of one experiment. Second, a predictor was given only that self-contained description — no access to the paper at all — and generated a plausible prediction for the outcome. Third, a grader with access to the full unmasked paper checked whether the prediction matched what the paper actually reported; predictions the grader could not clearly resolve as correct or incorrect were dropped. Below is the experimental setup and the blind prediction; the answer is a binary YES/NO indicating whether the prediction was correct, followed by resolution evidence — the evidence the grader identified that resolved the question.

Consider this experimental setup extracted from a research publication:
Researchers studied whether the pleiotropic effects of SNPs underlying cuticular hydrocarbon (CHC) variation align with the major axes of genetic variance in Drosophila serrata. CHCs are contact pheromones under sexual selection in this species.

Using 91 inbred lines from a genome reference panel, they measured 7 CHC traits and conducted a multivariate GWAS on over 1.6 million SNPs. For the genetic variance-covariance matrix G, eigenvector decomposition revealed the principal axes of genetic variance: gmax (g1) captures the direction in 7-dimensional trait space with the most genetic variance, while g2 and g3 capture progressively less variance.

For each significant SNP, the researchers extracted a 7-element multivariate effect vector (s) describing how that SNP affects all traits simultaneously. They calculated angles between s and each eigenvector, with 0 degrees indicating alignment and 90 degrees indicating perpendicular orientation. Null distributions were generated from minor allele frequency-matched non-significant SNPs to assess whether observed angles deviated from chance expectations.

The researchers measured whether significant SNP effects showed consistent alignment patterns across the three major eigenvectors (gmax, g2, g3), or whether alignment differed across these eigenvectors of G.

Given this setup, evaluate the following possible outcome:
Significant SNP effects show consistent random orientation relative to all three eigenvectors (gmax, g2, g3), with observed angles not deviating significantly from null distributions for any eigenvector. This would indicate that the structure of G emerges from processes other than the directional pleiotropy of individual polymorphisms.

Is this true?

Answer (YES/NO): NO